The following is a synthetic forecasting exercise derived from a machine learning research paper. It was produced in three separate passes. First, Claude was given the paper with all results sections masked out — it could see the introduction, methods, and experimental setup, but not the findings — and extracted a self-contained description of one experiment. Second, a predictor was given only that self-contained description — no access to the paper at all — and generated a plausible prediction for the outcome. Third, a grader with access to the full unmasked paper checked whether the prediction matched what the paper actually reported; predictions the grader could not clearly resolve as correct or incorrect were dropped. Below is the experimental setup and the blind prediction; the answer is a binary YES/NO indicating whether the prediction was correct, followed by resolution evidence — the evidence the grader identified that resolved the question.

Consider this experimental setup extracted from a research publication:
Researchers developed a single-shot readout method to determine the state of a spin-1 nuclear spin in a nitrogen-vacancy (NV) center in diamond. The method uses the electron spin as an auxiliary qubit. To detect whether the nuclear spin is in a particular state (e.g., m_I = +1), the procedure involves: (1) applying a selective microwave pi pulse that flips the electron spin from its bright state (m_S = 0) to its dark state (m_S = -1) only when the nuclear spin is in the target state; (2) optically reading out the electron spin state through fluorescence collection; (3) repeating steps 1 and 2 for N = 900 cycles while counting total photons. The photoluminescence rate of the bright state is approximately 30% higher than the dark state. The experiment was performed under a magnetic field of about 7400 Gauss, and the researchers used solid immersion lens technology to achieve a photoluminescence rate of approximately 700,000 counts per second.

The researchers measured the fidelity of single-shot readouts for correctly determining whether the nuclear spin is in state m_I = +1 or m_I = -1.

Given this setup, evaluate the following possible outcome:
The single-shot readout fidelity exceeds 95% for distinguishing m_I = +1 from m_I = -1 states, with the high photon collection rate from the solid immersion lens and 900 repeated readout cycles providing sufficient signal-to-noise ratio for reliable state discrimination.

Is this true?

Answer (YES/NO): YES